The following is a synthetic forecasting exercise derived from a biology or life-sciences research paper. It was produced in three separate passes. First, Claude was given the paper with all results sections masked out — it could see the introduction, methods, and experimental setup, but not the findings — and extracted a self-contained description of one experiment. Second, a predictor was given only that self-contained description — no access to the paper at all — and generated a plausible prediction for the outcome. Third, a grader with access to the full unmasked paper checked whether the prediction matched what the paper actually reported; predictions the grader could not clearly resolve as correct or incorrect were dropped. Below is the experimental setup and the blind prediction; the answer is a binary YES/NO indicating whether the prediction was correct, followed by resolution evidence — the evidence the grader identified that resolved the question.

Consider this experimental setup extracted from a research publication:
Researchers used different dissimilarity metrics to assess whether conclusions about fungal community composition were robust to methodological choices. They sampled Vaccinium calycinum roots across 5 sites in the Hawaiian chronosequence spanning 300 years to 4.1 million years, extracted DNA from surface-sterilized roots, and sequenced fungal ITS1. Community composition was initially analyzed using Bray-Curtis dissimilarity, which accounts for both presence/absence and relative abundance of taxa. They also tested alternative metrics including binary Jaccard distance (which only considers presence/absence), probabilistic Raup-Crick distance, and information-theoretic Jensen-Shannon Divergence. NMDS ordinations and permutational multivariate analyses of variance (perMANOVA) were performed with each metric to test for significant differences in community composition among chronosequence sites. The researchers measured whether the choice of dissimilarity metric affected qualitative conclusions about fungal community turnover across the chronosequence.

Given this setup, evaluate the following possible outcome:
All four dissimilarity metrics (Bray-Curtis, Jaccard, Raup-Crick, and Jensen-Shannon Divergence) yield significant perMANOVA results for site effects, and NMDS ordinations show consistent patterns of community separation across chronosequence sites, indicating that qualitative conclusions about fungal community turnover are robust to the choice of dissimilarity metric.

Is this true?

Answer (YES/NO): YES